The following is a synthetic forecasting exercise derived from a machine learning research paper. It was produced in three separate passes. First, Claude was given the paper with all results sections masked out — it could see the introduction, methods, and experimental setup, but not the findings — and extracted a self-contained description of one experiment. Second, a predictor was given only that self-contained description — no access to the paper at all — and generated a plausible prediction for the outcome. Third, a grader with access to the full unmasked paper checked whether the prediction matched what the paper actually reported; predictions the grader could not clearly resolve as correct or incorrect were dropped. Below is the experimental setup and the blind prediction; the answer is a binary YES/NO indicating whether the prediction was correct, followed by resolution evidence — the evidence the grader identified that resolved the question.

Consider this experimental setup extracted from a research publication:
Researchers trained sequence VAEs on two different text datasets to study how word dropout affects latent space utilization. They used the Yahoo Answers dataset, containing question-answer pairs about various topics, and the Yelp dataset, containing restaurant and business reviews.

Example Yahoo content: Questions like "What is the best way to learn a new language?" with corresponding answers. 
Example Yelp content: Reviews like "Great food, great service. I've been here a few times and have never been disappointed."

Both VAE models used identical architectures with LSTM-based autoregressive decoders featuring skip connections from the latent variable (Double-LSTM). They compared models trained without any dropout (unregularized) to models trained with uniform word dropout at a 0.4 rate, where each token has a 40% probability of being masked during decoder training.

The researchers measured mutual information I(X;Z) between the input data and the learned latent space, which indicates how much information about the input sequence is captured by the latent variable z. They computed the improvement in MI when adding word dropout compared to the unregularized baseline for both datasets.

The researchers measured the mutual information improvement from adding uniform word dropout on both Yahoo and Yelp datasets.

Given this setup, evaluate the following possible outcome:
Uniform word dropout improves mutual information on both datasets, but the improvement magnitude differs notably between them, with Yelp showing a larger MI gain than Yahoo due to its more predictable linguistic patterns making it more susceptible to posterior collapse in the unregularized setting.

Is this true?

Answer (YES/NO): NO